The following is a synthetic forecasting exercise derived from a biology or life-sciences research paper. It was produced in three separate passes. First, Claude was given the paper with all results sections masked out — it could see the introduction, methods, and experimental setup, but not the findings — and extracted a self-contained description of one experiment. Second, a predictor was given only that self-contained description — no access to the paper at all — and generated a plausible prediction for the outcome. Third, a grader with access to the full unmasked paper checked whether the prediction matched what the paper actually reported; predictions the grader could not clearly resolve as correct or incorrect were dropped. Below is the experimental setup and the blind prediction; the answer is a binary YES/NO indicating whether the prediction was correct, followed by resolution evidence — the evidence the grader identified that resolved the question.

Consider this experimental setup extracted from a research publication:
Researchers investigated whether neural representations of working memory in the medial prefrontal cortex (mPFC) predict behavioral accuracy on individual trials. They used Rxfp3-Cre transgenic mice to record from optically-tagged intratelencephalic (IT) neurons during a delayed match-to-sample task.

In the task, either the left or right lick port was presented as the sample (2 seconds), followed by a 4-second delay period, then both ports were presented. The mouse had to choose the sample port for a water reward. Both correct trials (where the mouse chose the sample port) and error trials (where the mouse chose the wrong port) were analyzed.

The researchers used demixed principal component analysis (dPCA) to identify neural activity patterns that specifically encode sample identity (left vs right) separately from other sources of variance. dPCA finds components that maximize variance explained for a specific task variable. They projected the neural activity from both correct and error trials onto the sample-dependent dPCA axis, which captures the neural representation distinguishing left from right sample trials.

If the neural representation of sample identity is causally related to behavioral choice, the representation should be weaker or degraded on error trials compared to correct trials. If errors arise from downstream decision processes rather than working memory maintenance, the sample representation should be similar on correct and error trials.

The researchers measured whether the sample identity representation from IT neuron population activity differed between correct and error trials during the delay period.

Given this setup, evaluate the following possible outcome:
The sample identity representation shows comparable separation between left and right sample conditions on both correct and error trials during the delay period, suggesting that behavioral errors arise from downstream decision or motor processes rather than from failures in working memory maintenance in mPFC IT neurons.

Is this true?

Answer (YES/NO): NO